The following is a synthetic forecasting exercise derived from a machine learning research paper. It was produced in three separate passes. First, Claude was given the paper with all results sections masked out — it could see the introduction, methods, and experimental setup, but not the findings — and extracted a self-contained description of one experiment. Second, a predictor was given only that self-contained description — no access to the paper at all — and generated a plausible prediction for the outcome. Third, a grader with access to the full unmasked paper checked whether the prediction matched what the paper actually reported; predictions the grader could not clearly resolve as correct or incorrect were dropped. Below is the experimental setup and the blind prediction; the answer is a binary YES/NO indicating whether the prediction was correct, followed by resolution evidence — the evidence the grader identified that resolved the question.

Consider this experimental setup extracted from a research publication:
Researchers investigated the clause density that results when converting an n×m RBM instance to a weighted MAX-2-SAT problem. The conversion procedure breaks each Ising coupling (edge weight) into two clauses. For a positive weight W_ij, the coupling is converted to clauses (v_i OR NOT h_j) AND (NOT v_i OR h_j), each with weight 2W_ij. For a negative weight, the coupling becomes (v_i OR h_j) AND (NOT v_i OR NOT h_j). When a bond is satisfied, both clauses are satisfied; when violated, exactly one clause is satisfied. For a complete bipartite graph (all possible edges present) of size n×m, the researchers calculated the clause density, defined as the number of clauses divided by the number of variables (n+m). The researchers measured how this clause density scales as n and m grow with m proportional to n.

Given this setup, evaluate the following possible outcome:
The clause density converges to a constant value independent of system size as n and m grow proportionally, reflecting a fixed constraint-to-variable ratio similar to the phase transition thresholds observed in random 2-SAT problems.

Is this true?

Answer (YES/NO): NO